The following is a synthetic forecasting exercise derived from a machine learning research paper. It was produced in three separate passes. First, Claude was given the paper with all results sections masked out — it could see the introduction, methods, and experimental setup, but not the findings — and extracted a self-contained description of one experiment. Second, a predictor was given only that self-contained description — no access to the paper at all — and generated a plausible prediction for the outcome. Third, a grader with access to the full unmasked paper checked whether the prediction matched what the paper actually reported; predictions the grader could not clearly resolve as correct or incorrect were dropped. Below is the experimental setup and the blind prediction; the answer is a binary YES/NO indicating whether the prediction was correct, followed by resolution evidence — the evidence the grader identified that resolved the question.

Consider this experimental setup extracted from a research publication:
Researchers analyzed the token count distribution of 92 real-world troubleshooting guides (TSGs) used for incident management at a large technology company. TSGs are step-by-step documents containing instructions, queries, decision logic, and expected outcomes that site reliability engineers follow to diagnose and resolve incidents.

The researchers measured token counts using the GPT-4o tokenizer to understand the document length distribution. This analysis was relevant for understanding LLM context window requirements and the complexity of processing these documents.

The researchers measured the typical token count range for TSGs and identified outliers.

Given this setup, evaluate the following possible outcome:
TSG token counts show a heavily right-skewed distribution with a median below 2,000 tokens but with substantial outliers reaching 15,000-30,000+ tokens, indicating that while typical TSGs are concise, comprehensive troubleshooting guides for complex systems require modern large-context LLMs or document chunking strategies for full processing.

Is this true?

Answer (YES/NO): NO